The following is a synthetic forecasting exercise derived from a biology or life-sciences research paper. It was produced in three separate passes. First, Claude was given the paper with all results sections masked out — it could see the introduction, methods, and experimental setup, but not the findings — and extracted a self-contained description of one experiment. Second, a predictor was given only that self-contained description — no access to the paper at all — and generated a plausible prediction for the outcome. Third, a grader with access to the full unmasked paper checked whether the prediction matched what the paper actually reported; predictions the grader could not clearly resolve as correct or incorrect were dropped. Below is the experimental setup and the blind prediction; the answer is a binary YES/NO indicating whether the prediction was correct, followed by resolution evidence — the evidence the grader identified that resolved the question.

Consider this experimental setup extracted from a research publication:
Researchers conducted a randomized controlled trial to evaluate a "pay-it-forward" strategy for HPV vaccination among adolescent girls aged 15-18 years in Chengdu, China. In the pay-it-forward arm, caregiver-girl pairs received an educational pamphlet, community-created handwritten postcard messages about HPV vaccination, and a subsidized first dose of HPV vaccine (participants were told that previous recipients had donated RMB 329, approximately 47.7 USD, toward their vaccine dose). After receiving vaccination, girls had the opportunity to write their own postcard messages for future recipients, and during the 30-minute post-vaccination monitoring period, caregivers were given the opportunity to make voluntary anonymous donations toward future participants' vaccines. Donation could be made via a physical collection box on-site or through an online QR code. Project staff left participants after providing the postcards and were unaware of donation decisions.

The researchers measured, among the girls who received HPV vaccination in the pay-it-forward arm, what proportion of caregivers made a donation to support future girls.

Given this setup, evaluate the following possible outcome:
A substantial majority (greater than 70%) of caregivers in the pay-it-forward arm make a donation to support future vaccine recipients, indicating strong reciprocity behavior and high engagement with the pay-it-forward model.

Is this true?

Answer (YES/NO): YES